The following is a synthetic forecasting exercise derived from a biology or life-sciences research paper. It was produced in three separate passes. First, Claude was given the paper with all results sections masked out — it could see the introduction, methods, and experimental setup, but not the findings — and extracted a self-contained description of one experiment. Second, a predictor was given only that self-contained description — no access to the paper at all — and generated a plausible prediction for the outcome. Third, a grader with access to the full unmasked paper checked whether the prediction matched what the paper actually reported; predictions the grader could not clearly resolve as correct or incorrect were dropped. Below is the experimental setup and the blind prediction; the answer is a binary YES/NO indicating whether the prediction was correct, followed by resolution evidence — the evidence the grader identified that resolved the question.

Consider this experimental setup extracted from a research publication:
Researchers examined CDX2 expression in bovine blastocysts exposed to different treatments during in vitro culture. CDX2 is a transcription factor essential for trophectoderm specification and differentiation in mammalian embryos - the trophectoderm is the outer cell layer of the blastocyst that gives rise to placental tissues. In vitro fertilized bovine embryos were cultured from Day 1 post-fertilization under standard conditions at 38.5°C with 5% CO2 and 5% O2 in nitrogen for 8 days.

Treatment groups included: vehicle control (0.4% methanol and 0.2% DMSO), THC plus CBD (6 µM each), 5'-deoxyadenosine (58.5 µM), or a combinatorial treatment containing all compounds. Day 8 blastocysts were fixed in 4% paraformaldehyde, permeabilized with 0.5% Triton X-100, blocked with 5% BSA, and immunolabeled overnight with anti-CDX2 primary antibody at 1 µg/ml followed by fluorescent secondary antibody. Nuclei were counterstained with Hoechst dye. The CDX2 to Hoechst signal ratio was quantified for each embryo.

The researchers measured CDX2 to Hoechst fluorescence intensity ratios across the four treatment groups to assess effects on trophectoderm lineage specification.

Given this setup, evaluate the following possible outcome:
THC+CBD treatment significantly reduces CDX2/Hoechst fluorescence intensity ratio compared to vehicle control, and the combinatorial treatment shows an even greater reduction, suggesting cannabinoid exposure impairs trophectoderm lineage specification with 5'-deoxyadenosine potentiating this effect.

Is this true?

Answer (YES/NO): NO